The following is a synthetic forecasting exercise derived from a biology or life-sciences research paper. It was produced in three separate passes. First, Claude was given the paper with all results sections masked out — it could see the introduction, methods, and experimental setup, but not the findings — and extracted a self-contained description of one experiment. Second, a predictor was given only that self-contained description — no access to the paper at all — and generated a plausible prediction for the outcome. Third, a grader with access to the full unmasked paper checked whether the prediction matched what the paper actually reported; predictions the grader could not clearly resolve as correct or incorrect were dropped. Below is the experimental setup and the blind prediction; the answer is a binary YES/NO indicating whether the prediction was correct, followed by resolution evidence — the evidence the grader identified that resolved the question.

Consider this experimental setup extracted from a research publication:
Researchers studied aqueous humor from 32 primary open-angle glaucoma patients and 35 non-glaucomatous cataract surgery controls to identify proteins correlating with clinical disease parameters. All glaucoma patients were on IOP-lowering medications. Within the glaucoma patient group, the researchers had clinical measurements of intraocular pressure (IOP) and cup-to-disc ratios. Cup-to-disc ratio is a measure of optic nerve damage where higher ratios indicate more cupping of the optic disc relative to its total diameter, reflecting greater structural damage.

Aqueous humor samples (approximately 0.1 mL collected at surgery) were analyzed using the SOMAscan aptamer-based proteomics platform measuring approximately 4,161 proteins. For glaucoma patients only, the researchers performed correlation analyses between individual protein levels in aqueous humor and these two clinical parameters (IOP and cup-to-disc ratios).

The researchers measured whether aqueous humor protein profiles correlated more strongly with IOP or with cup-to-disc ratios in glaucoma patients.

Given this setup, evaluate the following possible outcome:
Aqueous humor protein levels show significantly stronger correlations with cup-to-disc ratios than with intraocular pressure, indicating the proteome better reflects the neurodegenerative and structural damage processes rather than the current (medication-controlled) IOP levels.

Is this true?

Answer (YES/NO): NO